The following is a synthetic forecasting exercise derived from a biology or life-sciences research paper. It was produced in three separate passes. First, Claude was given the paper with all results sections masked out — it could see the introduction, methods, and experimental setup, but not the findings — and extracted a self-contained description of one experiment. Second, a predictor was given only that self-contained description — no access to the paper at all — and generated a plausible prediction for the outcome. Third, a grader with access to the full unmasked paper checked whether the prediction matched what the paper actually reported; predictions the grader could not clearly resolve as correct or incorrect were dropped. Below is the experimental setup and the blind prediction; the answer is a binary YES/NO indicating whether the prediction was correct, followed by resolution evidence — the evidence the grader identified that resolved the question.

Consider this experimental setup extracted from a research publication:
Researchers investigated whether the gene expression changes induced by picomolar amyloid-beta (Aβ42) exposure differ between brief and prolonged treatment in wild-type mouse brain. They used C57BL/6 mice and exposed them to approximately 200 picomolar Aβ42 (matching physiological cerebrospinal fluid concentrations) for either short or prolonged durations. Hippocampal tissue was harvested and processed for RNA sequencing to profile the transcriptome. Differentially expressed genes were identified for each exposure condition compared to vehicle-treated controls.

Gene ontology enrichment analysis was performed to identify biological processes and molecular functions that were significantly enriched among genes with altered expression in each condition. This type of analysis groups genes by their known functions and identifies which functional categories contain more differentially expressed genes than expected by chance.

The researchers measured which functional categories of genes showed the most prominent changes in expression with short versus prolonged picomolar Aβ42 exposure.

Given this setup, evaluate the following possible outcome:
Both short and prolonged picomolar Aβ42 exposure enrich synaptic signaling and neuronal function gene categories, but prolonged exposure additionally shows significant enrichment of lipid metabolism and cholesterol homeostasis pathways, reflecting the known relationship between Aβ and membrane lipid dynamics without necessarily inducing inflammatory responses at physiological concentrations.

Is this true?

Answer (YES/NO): NO